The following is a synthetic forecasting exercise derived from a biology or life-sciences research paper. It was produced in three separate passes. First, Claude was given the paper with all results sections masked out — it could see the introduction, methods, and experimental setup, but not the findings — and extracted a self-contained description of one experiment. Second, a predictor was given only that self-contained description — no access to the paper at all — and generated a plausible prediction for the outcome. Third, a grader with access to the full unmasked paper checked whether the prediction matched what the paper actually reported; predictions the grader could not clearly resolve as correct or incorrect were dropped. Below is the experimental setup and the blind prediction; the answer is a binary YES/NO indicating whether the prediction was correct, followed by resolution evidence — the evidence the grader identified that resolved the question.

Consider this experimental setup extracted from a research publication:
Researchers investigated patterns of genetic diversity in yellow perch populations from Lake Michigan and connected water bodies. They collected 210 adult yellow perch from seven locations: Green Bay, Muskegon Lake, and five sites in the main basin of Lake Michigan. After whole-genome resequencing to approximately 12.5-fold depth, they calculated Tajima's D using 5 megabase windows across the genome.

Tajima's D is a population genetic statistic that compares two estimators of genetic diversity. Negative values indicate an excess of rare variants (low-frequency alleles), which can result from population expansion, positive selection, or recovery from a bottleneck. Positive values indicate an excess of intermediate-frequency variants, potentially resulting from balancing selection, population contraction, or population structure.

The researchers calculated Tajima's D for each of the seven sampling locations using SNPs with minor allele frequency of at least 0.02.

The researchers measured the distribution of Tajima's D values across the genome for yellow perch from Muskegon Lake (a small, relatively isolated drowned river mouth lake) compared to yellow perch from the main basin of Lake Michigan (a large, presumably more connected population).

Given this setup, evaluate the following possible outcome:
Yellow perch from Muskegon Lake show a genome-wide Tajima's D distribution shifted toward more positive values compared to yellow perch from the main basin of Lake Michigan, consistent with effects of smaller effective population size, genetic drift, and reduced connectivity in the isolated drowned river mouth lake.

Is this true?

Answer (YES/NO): NO